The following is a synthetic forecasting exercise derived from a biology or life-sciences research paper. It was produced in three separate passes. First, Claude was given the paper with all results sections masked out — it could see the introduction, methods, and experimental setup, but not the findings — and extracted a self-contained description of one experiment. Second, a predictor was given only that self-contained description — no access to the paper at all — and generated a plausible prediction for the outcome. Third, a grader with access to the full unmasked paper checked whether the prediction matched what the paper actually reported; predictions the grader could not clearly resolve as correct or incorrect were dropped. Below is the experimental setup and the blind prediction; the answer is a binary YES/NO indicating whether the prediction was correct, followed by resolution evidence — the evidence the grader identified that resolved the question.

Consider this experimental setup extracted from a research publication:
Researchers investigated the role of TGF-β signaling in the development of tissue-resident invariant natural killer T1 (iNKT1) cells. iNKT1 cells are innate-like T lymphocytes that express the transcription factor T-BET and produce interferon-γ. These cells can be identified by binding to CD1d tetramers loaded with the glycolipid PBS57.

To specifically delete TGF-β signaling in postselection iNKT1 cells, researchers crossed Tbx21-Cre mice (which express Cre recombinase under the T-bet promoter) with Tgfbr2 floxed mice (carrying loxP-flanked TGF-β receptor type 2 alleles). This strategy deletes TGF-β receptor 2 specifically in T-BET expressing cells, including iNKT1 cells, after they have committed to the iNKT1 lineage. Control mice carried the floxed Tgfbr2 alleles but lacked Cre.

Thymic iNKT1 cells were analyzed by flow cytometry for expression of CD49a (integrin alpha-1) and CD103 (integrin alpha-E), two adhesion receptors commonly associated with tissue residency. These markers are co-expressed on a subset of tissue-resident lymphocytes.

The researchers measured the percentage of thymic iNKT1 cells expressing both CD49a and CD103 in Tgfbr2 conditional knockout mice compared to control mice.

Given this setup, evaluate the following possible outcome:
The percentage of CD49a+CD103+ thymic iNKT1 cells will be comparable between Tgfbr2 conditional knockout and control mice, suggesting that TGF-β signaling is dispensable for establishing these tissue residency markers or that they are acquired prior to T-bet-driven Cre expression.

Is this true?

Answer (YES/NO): NO